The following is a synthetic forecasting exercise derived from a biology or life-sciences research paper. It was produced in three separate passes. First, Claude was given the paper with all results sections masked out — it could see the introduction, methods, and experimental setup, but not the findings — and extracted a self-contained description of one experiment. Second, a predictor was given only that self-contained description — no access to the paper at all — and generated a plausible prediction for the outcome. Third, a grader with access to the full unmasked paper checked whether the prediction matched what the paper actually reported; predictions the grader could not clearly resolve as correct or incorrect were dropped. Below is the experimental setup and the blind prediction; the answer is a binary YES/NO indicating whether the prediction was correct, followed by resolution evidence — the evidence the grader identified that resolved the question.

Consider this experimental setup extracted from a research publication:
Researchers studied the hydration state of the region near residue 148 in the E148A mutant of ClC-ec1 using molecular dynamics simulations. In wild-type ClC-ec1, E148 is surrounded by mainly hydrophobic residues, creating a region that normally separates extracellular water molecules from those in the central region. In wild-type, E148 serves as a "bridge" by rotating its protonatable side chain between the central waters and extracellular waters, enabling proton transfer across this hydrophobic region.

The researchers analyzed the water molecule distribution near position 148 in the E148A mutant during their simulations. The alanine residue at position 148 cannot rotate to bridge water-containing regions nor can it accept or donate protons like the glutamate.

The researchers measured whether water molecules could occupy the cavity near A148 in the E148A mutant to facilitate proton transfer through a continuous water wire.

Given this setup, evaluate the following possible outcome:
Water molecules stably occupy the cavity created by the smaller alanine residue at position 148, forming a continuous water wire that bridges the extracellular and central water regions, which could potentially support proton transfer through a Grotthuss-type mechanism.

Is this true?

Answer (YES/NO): NO